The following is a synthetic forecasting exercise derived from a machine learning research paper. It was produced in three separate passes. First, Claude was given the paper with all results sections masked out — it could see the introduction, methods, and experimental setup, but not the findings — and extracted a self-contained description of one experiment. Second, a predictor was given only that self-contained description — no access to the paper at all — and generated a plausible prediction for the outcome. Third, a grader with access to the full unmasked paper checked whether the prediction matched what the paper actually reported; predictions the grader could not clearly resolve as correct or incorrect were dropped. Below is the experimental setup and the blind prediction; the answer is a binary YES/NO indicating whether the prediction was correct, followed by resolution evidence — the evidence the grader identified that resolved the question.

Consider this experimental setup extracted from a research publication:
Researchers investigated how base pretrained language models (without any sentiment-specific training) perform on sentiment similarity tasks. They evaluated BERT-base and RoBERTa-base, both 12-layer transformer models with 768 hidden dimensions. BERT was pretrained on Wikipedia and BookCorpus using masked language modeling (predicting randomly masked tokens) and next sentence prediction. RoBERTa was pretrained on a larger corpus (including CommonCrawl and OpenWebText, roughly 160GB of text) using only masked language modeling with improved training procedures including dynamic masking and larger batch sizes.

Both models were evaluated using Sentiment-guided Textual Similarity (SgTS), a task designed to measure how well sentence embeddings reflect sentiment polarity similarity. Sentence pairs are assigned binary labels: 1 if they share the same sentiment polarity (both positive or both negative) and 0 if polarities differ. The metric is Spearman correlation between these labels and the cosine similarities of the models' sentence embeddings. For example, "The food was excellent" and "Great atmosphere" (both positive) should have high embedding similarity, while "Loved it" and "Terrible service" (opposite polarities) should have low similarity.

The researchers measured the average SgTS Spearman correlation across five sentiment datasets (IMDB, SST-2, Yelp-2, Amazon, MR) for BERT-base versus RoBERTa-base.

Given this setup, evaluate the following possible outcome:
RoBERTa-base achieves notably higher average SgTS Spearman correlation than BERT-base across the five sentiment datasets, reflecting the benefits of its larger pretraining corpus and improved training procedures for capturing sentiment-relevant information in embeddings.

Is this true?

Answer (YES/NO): NO